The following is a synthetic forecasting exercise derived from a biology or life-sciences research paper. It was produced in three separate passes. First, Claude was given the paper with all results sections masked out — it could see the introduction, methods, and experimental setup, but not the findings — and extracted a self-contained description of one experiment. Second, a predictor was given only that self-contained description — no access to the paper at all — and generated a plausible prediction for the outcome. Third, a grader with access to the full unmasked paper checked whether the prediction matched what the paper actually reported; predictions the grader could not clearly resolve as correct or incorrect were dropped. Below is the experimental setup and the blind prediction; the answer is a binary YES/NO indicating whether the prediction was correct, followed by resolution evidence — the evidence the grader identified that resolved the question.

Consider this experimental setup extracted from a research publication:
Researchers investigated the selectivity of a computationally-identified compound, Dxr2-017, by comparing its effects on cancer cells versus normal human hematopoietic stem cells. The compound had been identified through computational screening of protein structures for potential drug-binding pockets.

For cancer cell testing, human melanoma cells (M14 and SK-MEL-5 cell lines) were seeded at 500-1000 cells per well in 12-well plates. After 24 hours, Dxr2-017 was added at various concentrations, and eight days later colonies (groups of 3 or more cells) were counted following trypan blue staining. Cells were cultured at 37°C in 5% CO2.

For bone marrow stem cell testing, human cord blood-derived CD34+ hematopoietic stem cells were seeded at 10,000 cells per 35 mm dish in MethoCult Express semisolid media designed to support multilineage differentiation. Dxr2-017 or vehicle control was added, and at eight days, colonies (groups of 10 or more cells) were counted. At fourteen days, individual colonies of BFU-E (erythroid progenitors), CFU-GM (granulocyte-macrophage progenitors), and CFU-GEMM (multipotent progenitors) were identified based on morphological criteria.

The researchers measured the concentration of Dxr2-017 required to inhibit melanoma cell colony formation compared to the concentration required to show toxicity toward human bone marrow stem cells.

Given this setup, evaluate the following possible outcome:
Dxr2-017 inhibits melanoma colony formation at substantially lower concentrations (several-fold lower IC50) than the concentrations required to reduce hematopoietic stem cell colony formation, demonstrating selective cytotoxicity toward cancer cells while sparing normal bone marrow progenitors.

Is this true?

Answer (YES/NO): YES